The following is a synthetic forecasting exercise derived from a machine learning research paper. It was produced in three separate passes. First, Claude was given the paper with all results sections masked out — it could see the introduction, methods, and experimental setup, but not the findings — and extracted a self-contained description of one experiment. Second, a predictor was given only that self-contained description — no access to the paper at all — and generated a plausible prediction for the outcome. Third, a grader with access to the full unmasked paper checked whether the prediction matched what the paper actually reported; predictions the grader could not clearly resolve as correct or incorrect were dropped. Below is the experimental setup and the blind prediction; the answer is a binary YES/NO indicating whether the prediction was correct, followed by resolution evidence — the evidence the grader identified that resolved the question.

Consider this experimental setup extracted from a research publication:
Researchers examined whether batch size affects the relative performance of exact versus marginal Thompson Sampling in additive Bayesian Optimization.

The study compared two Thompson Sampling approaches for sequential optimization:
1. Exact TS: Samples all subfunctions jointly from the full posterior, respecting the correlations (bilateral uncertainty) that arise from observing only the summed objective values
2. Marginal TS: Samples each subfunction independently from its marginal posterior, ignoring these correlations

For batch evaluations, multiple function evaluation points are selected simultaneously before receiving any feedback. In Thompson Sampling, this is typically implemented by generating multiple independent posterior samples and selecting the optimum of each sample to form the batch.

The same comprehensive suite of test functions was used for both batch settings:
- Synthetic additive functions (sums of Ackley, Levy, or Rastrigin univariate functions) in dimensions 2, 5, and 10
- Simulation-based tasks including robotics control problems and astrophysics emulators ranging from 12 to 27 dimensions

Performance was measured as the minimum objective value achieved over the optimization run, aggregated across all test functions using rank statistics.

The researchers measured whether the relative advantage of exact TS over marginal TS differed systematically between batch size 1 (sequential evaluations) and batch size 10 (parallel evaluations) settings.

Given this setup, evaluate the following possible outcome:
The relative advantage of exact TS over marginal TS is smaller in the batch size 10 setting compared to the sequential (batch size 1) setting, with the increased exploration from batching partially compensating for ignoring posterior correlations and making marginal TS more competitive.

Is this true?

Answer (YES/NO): YES